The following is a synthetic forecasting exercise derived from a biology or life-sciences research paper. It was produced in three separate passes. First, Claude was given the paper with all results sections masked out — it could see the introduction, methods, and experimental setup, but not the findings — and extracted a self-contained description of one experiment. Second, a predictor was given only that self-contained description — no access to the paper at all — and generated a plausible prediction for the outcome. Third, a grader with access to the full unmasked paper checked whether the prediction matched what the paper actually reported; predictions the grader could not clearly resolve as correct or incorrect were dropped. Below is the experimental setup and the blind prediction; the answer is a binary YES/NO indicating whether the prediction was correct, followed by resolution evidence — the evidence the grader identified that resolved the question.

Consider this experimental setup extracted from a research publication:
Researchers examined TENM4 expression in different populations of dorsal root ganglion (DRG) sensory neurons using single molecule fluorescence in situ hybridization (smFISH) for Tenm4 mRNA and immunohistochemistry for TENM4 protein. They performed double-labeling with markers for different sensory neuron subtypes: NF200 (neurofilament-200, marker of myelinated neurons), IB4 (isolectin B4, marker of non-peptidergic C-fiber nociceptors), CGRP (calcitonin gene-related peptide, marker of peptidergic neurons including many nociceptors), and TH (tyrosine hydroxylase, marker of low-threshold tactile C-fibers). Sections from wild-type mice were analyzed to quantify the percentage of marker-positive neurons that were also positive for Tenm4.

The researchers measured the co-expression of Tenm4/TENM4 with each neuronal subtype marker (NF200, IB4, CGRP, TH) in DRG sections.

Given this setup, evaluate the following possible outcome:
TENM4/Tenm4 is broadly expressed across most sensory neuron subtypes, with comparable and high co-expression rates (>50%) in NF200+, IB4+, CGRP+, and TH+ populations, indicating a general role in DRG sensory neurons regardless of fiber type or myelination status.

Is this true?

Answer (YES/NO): NO